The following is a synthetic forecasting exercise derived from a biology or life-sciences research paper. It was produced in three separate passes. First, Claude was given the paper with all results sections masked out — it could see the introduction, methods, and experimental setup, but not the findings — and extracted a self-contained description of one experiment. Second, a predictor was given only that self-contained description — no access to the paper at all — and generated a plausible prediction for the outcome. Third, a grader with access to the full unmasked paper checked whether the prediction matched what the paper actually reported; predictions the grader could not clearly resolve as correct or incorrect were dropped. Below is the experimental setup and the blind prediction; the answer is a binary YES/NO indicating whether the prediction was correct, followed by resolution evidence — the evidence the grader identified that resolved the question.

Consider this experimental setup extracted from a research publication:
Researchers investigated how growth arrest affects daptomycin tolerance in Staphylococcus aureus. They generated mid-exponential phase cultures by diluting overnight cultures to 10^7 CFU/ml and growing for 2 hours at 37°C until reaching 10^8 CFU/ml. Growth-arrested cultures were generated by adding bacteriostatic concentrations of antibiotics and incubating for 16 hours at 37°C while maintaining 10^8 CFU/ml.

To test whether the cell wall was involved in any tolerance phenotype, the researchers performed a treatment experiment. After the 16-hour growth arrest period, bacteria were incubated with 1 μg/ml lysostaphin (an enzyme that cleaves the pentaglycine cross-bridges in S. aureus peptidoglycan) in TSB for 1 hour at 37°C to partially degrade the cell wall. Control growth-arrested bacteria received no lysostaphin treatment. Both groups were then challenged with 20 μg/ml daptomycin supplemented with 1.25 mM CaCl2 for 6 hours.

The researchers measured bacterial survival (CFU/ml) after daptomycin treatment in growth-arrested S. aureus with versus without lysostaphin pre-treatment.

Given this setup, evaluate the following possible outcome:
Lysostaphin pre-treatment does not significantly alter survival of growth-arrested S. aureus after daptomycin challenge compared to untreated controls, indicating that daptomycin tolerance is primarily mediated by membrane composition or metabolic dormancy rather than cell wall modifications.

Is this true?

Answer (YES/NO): NO